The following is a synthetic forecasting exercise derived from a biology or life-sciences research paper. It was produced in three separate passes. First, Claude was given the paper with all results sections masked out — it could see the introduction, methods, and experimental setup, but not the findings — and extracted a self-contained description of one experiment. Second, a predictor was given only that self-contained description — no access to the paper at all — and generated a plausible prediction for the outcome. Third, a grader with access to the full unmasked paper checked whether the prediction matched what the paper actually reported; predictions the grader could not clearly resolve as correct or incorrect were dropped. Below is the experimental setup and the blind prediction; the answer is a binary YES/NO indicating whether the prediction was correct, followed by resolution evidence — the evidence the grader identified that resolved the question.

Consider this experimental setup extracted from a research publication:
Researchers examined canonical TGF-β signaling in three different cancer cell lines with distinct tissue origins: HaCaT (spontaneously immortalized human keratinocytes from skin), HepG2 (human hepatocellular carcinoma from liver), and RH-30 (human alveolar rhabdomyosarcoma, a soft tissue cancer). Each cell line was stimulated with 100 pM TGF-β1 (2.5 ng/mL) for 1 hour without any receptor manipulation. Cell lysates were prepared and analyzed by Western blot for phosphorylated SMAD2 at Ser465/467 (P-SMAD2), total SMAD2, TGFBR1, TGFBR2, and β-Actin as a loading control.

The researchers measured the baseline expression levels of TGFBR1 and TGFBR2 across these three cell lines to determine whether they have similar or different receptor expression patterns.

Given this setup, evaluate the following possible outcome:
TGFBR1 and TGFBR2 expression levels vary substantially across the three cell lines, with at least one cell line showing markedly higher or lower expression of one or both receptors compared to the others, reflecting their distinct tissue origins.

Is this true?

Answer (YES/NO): YES